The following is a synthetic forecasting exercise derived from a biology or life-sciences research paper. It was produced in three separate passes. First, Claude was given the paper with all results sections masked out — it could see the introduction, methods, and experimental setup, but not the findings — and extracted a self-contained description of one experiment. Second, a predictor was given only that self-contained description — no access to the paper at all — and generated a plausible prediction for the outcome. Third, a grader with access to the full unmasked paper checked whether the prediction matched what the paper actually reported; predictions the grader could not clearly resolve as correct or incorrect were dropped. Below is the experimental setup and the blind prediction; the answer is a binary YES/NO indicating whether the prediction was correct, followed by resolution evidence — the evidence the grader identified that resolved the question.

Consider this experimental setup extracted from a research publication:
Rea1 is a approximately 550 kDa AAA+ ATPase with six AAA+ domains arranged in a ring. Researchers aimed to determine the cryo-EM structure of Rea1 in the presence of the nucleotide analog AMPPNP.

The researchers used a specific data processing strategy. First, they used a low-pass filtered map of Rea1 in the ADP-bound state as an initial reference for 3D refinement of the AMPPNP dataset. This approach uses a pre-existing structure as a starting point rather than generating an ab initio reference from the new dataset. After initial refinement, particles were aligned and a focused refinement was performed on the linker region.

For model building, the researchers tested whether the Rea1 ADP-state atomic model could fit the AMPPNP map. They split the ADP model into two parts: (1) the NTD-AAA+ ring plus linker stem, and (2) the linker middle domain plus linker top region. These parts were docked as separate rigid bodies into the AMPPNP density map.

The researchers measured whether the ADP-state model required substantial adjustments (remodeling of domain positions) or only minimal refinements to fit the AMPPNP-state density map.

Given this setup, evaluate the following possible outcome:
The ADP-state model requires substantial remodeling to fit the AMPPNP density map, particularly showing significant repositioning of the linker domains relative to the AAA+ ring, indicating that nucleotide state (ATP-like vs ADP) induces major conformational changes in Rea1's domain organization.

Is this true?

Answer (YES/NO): NO